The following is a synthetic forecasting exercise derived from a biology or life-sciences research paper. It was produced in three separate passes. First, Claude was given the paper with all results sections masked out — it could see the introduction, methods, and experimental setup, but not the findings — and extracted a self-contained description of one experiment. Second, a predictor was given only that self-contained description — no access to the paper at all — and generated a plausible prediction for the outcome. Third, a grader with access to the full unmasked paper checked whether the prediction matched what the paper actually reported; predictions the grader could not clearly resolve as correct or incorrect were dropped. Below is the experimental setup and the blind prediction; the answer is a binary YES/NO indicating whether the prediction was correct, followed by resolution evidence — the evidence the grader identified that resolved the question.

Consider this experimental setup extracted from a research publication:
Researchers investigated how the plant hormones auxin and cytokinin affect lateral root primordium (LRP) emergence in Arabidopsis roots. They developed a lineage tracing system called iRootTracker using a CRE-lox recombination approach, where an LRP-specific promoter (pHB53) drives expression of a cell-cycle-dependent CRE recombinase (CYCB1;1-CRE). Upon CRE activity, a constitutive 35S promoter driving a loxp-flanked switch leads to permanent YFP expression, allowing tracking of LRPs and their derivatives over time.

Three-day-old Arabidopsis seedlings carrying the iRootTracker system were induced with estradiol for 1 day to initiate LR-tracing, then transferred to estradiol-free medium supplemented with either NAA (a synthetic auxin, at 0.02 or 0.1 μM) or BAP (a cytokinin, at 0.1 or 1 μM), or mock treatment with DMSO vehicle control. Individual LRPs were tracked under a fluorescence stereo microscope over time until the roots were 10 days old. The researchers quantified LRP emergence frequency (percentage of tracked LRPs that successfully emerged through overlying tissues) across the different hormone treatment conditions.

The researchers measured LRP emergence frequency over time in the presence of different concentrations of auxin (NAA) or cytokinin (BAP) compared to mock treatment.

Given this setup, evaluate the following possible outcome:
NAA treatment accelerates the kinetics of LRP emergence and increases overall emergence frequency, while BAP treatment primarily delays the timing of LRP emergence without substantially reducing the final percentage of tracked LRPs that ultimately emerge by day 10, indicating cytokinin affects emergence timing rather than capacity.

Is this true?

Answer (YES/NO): NO